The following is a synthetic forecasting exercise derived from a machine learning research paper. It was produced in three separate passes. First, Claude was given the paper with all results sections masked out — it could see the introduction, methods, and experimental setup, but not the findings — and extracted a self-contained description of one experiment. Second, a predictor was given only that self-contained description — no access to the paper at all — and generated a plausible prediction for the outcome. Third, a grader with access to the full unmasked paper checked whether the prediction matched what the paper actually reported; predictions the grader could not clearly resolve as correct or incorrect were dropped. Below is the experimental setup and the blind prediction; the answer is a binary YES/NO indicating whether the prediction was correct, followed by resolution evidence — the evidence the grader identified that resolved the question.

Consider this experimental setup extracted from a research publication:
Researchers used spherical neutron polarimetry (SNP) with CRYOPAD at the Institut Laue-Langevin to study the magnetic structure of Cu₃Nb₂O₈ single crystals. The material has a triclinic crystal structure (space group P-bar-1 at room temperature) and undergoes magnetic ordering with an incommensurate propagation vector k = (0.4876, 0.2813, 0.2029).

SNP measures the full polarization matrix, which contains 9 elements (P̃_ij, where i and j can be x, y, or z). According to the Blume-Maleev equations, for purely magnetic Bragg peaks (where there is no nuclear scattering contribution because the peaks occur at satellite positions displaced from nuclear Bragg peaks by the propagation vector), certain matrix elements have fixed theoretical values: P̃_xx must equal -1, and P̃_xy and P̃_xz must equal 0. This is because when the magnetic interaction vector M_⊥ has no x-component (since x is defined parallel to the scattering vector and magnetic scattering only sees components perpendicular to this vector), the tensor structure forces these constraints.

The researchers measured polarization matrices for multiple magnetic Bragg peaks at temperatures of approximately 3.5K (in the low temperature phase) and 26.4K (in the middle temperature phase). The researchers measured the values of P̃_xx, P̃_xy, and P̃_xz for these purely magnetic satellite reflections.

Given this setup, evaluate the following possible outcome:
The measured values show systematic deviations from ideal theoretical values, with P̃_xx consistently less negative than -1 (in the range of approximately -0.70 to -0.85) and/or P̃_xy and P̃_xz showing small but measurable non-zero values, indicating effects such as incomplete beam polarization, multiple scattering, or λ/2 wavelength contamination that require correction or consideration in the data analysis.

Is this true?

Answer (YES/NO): YES